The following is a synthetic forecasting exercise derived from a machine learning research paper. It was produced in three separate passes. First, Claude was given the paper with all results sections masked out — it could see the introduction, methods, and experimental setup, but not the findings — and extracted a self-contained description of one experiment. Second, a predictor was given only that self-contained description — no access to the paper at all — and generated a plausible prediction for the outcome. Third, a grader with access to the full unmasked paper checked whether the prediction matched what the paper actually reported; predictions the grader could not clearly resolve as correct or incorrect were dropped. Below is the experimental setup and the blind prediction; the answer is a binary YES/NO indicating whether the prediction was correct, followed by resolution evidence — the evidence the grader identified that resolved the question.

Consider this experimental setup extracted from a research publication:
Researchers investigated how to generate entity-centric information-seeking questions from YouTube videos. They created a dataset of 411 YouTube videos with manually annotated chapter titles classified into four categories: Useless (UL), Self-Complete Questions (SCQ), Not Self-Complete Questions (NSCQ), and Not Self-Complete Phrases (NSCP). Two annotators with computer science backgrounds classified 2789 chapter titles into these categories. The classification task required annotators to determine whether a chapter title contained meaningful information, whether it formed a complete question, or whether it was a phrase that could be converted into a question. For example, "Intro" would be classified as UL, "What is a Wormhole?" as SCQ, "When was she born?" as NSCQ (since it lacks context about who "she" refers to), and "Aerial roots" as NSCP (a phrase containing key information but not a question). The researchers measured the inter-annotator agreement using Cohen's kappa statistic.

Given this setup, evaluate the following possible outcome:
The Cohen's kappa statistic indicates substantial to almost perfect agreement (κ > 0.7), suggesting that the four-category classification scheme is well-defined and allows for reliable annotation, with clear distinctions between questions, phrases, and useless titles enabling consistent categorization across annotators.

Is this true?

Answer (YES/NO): NO